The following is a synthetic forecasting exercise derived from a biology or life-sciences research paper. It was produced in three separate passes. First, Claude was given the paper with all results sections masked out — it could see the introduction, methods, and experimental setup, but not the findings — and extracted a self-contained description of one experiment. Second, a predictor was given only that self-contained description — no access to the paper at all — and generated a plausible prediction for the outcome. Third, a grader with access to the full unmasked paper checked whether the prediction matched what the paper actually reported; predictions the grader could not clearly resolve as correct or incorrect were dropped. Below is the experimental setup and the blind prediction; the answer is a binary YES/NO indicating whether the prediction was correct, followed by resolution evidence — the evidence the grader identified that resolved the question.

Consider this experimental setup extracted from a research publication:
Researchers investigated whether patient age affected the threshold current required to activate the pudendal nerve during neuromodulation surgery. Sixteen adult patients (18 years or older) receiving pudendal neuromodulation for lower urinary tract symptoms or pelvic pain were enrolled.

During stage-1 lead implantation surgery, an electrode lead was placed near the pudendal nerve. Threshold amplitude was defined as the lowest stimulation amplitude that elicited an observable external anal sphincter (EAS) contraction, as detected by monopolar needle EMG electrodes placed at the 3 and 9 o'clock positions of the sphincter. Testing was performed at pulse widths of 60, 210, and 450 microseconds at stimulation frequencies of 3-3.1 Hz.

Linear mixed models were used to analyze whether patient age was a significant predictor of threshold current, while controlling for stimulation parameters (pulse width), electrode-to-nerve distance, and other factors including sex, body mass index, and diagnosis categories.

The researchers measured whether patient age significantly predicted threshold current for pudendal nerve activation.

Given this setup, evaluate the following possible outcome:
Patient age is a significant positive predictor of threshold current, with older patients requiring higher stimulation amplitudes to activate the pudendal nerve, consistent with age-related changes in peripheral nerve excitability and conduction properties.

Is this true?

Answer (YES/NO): NO